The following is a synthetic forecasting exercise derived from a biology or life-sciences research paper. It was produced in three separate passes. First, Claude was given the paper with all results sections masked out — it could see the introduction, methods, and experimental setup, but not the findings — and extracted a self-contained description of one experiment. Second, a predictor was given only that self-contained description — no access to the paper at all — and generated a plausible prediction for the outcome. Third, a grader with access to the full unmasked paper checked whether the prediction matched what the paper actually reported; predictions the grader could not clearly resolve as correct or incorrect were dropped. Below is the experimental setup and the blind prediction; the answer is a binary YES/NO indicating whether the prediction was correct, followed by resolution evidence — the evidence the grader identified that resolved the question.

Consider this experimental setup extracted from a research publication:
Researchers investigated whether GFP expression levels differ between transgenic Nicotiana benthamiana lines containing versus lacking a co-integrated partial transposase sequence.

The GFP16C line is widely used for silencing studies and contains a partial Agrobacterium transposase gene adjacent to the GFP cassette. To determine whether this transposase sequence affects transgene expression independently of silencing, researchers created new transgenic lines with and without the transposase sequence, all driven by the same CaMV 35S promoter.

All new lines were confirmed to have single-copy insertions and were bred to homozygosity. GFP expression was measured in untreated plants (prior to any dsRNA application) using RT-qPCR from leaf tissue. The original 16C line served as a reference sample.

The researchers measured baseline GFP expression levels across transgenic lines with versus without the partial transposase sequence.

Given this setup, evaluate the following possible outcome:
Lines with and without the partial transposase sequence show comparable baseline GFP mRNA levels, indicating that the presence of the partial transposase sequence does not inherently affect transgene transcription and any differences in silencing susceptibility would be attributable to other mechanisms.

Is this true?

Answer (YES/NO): YES